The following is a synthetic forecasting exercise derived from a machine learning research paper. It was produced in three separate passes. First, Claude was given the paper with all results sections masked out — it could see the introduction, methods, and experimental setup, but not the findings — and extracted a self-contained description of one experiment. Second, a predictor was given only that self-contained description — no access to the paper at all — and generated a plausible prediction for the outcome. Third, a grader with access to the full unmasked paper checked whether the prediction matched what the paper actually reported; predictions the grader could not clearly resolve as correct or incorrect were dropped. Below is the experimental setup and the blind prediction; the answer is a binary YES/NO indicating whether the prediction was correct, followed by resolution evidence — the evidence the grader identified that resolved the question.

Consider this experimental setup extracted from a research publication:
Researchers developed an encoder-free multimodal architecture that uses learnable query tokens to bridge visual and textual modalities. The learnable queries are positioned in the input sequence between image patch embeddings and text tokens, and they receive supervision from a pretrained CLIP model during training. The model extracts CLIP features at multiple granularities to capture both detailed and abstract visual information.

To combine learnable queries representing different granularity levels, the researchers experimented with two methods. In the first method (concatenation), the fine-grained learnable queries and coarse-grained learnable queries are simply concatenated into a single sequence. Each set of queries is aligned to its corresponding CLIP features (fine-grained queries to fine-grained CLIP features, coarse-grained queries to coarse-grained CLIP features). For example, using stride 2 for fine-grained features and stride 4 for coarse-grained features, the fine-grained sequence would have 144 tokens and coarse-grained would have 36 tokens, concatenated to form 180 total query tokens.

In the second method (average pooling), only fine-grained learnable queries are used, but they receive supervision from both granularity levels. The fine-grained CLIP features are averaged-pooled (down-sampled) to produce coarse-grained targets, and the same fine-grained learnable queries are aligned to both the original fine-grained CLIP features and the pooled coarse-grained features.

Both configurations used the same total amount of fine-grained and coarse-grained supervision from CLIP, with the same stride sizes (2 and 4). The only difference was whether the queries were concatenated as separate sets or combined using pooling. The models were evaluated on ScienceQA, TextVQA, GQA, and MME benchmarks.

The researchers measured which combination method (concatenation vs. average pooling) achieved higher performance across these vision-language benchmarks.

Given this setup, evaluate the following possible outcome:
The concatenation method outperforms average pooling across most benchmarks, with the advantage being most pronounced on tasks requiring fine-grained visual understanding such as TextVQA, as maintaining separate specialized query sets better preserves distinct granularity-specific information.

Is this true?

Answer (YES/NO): NO